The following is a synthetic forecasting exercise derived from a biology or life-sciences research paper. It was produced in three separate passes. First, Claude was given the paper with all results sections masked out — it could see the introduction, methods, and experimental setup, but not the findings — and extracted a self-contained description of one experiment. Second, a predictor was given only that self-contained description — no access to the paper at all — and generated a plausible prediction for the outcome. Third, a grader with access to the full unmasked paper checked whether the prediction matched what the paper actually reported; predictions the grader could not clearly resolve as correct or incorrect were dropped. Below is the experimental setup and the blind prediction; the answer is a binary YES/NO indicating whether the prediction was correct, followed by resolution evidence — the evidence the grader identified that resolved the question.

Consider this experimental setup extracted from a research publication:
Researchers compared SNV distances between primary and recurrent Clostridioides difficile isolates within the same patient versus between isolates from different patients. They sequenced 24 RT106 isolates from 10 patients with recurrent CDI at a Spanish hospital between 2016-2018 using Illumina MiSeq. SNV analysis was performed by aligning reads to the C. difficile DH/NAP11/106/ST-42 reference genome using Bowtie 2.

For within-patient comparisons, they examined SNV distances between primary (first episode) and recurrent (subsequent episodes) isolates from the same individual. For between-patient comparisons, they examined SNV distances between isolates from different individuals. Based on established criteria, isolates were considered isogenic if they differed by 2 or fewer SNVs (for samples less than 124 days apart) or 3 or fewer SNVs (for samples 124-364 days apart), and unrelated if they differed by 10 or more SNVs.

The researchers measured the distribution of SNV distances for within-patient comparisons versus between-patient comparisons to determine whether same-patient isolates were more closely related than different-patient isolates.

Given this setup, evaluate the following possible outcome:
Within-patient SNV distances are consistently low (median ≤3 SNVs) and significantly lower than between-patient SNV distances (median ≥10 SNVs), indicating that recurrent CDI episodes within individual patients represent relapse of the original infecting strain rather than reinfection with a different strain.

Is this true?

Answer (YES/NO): NO